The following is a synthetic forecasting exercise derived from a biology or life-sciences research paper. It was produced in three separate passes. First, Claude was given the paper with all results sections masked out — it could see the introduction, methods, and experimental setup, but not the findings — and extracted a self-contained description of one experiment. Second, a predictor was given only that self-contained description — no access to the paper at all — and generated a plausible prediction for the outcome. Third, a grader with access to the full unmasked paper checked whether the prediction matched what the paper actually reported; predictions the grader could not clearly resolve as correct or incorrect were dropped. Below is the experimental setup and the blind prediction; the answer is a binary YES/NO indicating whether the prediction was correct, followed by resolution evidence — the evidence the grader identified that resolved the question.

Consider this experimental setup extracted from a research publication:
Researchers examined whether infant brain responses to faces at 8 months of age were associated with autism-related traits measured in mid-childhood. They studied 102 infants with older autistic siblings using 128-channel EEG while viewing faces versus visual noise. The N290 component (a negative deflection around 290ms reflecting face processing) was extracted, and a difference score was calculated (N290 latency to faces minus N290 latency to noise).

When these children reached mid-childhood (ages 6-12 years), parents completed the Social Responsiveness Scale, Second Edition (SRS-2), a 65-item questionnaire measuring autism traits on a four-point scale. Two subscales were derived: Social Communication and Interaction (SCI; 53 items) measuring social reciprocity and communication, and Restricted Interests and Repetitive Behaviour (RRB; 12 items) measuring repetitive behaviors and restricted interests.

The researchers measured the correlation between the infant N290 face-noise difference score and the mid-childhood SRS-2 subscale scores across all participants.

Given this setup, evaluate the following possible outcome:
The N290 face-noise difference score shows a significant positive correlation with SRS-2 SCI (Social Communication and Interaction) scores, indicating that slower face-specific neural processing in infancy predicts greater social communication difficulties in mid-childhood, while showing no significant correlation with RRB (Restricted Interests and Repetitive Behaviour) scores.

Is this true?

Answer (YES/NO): NO